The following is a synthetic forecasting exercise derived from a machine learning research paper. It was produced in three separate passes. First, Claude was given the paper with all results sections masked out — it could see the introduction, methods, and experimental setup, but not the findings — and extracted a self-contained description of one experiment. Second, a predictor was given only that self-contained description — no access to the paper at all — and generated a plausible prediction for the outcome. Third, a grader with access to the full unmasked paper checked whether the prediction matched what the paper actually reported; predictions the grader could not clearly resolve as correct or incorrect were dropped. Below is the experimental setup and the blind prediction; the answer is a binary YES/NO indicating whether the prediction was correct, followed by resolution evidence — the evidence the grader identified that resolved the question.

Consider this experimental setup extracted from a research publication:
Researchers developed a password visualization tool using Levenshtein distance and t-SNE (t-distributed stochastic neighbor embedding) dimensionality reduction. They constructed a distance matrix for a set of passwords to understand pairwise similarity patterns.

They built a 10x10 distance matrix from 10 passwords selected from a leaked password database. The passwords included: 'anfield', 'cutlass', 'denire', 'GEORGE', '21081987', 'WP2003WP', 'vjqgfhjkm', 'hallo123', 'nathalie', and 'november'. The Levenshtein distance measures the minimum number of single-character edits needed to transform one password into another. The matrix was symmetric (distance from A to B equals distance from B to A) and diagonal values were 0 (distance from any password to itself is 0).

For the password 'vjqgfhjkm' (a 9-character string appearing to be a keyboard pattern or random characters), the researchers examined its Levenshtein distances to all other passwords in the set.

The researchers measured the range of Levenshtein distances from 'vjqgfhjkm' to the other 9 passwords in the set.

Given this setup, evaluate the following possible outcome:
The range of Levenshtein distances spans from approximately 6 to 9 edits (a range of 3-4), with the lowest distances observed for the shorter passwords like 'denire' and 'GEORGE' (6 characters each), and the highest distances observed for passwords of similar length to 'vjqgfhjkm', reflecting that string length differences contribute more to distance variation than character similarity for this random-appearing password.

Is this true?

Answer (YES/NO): NO